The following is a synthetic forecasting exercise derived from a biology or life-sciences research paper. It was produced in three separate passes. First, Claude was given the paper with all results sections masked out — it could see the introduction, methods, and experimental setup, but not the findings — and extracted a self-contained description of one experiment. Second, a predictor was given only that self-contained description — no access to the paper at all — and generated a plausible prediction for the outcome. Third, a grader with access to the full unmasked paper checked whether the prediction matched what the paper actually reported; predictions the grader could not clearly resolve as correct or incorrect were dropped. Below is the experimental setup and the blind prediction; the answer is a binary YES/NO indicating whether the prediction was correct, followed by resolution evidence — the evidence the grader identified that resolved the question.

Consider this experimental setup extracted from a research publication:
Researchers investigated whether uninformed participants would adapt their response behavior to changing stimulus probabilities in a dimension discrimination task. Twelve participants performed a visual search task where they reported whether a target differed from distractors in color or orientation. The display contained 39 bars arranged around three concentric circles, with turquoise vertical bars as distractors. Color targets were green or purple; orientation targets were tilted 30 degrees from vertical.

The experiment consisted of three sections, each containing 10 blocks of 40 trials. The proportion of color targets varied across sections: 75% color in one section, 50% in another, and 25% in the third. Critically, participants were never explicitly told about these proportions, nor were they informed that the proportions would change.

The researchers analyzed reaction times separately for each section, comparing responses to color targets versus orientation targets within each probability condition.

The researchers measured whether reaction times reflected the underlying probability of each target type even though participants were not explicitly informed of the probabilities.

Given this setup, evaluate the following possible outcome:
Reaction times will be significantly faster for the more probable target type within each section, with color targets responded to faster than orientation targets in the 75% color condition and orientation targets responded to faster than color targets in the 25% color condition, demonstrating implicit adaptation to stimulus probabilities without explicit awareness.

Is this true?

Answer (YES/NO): YES